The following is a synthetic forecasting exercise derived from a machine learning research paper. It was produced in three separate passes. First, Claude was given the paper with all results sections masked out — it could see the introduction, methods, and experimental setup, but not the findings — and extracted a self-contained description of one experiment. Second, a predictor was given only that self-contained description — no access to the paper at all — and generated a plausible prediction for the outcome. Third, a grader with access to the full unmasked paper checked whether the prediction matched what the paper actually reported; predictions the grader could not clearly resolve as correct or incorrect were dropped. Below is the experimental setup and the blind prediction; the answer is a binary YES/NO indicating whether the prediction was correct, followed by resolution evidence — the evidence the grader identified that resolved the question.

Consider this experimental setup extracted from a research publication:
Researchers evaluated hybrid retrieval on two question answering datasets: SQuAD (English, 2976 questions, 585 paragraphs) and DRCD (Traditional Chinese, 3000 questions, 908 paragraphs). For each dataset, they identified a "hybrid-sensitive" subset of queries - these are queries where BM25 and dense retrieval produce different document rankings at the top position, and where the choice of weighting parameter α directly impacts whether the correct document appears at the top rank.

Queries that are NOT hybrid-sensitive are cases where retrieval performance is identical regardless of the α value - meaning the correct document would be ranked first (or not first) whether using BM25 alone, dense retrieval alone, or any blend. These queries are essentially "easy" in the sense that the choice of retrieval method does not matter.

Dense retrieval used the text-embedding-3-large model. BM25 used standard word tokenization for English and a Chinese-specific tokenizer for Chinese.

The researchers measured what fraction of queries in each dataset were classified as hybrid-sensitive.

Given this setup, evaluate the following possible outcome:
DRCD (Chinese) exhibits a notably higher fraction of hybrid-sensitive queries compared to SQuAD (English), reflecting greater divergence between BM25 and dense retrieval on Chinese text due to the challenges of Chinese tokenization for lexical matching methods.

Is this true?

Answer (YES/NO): YES